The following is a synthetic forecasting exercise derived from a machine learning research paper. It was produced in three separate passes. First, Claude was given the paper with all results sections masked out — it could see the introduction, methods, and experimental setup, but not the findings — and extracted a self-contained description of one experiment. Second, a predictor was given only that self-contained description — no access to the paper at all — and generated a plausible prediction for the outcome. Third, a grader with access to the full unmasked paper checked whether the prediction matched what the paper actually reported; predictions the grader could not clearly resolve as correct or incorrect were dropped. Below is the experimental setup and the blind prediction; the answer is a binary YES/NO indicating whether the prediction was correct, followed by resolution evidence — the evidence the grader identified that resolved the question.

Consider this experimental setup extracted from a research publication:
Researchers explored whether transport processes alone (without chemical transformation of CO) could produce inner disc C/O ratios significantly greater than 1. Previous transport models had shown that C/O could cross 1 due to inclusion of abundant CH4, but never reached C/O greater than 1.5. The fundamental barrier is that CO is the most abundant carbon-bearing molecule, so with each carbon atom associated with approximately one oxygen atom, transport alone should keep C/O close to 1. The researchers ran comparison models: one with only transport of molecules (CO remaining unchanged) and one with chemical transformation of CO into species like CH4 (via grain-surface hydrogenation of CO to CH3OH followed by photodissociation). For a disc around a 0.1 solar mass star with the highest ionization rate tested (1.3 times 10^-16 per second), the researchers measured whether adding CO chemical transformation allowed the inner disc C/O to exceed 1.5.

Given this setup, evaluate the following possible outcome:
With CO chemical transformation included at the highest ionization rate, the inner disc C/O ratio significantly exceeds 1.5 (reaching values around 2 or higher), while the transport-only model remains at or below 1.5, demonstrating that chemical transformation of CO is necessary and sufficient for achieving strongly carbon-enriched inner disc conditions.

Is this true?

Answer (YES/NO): YES